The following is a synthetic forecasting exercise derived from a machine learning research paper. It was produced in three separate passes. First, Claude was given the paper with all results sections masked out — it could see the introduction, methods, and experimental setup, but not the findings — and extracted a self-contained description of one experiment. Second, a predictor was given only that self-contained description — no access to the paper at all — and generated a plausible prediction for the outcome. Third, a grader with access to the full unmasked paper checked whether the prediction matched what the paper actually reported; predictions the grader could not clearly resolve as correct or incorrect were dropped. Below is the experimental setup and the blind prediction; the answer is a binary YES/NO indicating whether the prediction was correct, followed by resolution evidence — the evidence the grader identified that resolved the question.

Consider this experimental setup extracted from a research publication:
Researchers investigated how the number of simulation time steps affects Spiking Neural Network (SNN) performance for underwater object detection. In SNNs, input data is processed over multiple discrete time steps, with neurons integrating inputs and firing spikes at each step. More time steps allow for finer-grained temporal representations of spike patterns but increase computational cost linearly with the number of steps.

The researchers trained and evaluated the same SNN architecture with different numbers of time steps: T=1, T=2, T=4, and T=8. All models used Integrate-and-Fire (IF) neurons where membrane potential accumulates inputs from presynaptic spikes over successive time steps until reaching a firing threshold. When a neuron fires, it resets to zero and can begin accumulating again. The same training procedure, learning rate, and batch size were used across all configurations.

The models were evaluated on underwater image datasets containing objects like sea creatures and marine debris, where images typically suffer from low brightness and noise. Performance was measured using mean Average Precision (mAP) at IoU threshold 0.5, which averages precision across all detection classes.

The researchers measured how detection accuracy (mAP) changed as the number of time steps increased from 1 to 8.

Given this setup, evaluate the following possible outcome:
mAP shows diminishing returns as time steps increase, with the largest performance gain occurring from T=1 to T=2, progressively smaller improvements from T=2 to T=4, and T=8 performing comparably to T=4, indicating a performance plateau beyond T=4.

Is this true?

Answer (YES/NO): NO